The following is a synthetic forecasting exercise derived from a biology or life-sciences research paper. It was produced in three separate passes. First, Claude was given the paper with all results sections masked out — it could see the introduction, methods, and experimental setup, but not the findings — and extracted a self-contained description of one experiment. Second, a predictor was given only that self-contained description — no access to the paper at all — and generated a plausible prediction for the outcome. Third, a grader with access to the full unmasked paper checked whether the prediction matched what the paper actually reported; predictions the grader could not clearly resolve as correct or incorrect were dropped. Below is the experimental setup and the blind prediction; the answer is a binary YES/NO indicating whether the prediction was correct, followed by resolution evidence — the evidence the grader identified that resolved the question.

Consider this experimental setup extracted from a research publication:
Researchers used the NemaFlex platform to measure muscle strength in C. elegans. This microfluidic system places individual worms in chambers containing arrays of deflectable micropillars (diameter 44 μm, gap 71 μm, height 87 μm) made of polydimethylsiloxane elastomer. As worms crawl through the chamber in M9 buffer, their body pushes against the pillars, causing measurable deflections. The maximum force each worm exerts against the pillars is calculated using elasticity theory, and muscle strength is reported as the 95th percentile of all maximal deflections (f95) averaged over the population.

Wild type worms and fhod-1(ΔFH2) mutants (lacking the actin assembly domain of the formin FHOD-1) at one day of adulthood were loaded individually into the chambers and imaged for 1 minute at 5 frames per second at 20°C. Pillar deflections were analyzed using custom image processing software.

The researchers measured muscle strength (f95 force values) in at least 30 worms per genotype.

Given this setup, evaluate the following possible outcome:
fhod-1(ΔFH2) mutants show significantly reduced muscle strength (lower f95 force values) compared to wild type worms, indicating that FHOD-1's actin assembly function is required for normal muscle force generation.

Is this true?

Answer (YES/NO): YES